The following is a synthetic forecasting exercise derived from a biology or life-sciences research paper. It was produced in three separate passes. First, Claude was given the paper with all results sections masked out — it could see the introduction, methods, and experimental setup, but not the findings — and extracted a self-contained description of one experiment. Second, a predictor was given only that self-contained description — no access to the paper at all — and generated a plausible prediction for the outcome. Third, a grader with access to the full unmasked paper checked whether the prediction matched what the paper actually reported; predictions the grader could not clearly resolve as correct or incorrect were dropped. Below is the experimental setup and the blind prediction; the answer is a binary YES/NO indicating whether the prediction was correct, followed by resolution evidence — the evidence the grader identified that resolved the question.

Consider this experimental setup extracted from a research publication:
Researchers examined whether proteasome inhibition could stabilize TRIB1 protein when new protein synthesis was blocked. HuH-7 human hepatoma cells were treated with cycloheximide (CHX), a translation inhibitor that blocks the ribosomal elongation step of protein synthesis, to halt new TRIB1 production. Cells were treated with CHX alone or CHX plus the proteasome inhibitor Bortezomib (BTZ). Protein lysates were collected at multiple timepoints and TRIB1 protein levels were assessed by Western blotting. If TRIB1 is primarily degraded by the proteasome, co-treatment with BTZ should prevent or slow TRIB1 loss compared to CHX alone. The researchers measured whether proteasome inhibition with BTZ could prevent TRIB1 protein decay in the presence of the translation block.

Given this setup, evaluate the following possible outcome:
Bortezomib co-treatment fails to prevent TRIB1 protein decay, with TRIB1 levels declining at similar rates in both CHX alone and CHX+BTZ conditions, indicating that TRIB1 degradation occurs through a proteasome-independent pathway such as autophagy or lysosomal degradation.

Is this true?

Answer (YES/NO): NO